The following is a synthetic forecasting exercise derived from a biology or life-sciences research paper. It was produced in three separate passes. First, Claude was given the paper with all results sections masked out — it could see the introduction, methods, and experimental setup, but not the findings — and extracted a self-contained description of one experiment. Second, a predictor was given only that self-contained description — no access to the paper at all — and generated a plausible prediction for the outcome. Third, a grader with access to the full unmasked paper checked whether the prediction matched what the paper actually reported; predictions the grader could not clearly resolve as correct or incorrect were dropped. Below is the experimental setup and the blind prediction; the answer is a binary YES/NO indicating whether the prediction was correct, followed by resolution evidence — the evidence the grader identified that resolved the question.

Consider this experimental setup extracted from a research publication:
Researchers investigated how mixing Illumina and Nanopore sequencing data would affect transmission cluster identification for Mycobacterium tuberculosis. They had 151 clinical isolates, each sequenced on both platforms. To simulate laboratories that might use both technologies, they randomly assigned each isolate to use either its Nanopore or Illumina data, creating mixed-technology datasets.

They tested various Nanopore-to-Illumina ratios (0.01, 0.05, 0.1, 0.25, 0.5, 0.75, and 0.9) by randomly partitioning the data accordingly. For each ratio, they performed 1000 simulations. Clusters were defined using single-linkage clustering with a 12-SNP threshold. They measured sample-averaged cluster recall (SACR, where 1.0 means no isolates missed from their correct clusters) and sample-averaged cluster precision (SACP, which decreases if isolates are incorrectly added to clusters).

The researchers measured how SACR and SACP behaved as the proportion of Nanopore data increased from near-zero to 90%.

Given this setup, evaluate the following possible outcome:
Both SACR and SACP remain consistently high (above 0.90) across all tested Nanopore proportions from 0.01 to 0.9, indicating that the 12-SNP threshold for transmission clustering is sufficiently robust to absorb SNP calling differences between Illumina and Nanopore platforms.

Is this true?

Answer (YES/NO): NO